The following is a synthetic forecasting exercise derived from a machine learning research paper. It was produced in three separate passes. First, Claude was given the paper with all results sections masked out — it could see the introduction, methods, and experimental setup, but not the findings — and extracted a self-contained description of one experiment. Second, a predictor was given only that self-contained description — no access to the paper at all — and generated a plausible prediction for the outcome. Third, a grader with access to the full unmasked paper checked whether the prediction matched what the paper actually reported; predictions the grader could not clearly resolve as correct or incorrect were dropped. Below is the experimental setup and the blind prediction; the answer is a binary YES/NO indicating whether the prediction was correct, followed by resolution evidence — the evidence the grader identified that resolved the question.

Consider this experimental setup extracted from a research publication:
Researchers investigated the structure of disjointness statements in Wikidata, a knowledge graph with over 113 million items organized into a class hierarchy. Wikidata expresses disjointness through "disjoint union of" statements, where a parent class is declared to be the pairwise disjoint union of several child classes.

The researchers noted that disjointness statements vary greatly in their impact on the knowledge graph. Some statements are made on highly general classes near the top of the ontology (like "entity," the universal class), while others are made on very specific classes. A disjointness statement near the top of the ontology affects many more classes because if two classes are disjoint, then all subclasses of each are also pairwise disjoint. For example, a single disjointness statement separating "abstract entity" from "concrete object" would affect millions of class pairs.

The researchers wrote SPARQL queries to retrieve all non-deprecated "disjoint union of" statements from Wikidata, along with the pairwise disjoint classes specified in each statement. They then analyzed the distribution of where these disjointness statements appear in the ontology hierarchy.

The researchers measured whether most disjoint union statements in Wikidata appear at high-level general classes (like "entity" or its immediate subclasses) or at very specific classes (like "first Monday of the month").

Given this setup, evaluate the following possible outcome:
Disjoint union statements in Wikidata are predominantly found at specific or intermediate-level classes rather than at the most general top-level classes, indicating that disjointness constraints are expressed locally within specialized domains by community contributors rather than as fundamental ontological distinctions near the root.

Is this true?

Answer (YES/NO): YES